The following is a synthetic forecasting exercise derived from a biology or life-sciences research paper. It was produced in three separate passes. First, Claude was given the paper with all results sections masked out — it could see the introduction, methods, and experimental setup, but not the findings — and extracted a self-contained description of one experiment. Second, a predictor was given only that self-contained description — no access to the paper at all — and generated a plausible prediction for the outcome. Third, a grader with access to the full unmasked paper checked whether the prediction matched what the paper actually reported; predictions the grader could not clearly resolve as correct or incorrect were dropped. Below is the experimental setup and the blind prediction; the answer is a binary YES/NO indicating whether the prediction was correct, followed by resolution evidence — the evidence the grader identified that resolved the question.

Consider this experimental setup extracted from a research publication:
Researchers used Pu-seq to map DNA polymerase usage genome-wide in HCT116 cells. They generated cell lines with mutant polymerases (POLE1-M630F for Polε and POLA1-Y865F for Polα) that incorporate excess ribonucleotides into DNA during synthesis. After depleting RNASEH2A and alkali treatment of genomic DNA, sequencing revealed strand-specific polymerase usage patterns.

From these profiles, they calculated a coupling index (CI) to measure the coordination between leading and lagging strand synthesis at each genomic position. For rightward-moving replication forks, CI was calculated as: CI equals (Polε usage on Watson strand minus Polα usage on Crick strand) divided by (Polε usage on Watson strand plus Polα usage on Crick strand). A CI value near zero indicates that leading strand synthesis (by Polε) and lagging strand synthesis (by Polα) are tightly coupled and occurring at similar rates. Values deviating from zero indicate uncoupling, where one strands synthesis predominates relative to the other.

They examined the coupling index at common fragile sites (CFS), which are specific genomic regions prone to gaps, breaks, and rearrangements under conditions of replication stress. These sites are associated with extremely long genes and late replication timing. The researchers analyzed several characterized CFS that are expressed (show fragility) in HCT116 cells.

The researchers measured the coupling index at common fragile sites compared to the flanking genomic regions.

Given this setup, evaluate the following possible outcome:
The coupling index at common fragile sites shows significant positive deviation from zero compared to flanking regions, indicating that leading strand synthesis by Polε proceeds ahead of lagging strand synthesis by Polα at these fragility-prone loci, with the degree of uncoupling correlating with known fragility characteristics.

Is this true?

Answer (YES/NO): NO